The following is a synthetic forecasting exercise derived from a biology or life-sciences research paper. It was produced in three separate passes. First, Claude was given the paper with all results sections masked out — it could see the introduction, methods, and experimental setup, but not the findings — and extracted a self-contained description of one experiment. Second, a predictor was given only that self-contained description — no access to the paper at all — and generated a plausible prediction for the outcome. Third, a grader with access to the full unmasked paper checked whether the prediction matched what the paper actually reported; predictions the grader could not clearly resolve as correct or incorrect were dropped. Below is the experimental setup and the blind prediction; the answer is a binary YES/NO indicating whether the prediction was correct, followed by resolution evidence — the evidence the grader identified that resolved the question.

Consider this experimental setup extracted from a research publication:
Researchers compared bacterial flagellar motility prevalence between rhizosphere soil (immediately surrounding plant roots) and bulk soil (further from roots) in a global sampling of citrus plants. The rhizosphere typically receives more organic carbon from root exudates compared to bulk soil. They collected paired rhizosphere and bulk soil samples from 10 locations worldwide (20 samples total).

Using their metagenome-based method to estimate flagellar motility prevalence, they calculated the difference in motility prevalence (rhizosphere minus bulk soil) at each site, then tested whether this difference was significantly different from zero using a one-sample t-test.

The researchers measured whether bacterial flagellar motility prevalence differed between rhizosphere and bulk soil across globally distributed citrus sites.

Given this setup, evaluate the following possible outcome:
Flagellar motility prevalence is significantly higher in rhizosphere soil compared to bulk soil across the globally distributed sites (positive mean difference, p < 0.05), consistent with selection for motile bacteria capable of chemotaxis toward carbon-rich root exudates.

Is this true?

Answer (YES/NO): YES